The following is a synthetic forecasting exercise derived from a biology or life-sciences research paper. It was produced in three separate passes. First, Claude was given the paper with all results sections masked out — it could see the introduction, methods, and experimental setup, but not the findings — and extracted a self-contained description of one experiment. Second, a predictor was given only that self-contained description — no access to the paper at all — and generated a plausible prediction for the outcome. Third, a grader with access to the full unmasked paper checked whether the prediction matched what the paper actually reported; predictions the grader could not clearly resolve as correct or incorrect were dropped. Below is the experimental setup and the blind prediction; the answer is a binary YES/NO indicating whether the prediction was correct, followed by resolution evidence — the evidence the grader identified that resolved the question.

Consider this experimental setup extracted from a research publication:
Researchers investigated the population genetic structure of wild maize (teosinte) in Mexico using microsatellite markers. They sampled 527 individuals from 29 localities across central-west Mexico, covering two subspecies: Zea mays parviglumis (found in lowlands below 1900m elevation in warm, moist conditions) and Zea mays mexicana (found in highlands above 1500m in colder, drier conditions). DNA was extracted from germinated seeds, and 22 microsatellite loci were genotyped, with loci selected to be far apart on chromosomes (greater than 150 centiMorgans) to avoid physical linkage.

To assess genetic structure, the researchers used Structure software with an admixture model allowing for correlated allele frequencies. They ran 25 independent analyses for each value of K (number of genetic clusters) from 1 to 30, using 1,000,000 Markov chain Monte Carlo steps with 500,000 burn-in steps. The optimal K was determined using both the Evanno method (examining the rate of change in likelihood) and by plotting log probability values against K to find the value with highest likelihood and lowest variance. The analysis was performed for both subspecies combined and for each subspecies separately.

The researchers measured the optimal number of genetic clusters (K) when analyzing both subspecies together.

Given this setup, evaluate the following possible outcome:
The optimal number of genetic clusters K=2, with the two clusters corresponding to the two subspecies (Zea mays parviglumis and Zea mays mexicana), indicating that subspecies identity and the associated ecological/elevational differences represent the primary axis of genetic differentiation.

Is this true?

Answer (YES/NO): NO